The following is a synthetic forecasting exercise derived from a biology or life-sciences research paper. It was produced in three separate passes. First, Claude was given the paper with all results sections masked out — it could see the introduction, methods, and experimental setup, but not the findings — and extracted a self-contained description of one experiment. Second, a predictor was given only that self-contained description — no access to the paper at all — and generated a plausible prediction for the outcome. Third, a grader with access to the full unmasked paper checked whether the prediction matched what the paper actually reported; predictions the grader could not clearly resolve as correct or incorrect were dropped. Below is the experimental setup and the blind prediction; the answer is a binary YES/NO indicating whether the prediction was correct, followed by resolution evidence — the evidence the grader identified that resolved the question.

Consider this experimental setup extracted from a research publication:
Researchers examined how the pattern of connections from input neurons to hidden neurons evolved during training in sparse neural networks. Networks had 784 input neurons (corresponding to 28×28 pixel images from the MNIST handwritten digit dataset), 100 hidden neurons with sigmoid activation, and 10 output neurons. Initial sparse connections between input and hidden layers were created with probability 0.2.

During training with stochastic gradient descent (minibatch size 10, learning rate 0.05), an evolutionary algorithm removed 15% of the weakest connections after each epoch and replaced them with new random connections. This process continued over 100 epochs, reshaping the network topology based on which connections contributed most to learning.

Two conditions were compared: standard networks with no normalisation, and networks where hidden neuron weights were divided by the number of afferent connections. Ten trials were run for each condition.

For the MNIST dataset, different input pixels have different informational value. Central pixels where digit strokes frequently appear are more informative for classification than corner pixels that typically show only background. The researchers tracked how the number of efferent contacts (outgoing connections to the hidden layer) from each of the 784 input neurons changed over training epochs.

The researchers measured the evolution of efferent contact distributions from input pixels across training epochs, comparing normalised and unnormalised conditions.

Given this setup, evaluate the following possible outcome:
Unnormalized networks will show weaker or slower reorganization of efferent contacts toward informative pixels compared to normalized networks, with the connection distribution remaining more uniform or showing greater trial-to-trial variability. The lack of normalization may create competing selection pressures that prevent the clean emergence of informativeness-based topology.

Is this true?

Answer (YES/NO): NO